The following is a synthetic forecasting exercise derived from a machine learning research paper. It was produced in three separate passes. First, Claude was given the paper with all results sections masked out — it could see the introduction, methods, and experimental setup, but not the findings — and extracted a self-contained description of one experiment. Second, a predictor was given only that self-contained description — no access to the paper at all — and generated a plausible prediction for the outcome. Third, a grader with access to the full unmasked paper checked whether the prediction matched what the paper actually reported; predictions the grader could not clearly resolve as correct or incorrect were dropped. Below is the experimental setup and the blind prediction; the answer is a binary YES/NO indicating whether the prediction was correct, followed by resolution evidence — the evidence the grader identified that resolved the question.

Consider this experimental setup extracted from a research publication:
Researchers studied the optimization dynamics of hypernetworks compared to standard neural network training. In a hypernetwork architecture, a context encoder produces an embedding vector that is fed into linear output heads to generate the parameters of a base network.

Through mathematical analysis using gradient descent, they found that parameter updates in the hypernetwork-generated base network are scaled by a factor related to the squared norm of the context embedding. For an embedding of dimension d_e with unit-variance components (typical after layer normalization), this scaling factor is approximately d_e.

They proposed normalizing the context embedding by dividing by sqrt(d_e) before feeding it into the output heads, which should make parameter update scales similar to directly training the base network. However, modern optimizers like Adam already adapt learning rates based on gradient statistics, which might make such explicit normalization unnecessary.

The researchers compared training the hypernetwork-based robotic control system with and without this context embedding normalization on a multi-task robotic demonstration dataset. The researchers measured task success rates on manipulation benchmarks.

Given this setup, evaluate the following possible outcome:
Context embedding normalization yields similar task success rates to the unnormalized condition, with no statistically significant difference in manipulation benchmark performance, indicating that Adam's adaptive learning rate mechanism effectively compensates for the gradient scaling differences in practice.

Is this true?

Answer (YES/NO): NO